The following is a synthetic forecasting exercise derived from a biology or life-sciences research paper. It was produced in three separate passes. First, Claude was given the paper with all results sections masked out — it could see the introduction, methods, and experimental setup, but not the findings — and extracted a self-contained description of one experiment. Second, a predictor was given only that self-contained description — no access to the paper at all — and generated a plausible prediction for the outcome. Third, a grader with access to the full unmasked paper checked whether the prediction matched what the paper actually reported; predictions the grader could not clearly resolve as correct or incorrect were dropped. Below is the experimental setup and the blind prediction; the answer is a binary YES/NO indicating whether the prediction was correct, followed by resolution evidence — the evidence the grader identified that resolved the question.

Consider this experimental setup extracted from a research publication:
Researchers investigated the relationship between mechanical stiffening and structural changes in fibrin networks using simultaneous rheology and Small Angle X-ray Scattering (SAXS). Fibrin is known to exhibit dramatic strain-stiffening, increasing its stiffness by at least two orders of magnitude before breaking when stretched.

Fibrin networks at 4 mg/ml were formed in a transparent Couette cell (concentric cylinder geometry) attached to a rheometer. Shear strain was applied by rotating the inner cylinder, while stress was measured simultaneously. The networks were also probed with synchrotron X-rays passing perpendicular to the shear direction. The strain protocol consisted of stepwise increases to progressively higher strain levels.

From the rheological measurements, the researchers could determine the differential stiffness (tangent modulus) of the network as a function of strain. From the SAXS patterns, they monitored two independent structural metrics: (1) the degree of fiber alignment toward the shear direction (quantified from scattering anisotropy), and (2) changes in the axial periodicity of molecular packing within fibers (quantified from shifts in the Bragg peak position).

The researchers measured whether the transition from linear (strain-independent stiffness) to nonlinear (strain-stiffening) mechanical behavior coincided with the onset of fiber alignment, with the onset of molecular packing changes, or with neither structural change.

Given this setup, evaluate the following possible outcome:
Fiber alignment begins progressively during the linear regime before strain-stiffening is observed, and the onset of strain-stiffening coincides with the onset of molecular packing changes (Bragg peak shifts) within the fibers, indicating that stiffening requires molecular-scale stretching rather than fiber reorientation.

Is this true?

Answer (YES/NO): NO